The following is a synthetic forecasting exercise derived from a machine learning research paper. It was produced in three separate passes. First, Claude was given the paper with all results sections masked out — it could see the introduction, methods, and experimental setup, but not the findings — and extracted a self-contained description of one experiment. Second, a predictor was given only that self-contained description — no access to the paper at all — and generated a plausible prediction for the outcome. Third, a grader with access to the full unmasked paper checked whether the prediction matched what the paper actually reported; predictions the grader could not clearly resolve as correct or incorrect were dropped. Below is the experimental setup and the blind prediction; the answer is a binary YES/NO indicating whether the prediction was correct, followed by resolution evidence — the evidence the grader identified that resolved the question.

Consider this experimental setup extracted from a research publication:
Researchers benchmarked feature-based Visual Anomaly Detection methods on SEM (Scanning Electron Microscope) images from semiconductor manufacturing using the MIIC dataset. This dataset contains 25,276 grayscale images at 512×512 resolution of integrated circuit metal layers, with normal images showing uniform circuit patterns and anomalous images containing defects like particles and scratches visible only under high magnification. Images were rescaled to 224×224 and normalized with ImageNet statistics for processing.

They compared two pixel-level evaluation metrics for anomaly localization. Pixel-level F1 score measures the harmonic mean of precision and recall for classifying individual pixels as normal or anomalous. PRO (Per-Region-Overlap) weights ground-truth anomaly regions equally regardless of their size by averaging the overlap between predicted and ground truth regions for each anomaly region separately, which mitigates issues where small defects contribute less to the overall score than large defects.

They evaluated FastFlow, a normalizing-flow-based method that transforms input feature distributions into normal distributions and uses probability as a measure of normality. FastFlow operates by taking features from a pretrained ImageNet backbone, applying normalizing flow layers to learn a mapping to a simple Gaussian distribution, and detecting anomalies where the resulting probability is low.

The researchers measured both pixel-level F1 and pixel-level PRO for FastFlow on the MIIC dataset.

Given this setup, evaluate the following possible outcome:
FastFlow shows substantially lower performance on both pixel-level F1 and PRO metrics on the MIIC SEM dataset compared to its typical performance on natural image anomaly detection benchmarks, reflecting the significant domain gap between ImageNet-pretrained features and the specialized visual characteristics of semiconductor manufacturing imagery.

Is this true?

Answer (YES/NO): NO